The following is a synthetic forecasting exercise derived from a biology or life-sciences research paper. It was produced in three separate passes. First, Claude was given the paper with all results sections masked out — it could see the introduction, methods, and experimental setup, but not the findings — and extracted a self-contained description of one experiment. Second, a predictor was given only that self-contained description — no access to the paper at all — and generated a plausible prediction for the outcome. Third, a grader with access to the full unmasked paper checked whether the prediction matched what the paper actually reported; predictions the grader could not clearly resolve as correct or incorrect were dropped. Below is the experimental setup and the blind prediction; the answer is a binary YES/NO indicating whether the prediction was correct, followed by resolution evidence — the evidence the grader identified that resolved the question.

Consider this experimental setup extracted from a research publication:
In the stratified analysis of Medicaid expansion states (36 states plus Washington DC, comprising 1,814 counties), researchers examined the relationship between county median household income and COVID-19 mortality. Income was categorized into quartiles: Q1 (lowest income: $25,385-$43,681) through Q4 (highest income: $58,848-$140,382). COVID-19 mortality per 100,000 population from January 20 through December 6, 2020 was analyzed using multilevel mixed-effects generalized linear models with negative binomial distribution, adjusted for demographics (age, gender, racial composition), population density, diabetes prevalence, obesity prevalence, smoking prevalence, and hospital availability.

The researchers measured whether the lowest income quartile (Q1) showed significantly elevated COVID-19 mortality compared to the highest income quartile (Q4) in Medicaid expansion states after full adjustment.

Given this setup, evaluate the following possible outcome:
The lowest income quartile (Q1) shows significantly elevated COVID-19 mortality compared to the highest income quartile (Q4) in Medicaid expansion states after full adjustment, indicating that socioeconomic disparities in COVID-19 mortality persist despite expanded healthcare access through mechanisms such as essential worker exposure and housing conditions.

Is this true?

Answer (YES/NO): NO